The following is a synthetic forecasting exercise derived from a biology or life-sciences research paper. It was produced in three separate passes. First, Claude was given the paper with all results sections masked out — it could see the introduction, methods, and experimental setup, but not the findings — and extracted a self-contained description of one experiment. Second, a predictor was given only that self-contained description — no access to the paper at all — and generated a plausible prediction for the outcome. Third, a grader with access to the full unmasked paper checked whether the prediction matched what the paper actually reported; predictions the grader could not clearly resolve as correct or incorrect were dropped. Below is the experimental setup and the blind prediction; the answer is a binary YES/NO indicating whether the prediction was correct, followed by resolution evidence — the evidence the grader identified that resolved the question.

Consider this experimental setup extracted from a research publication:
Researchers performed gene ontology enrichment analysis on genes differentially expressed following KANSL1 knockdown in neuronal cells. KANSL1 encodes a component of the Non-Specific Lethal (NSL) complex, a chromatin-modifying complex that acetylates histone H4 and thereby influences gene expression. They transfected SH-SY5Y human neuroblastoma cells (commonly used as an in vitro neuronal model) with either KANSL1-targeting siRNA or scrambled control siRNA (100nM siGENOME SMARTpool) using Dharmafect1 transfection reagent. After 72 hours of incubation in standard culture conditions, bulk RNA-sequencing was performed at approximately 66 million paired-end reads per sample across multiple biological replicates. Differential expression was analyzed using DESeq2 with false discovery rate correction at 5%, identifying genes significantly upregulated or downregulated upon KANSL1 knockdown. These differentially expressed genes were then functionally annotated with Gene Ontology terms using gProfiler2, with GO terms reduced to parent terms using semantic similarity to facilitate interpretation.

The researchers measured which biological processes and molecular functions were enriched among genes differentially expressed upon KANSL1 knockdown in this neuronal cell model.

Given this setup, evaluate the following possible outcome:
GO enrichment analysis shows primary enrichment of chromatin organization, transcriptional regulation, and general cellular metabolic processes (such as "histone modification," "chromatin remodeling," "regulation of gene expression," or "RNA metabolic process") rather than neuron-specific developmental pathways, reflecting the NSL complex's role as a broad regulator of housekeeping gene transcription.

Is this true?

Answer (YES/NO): NO